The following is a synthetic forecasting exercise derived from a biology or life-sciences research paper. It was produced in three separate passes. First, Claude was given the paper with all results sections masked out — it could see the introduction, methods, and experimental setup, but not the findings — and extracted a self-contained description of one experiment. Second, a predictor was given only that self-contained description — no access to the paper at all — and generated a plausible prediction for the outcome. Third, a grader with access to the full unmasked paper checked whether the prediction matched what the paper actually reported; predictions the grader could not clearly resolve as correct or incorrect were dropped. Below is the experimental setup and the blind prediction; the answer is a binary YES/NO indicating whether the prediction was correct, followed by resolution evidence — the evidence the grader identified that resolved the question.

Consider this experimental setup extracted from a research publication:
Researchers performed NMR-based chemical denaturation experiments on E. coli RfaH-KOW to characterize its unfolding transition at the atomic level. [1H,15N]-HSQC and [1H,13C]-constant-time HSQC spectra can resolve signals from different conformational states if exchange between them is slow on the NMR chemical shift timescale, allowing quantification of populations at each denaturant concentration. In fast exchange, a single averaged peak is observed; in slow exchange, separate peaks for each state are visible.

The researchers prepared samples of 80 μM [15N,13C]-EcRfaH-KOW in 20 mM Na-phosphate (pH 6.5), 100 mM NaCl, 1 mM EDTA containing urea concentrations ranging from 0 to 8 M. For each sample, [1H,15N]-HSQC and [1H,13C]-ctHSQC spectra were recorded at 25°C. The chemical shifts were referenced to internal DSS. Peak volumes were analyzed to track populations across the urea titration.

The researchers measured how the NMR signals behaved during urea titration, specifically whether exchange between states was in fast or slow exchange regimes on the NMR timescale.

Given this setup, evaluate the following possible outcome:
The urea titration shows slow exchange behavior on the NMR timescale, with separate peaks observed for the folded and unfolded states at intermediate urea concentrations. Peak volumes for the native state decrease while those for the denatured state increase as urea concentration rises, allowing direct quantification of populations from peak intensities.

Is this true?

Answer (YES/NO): YES